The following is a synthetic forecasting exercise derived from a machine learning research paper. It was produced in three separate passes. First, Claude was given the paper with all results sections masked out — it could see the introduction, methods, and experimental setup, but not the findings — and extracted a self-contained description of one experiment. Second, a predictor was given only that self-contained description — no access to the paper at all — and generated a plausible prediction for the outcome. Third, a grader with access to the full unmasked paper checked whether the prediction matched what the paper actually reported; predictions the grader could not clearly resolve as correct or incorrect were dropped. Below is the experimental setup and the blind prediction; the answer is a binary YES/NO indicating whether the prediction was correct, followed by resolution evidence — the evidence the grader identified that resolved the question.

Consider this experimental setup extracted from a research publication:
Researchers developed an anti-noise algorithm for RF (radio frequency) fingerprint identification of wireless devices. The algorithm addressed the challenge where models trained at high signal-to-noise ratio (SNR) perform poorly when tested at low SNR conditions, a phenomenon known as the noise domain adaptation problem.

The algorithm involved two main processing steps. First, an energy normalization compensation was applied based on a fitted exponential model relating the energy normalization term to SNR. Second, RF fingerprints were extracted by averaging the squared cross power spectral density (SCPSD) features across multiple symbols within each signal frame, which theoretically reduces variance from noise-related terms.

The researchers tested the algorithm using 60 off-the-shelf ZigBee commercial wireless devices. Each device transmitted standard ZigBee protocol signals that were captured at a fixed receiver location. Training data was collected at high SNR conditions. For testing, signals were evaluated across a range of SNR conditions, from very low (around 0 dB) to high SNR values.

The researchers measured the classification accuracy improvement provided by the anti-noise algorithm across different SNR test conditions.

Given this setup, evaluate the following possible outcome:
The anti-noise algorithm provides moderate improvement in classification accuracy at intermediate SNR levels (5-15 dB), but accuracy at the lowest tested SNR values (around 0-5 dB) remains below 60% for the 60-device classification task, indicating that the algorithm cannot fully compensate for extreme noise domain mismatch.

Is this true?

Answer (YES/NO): NO